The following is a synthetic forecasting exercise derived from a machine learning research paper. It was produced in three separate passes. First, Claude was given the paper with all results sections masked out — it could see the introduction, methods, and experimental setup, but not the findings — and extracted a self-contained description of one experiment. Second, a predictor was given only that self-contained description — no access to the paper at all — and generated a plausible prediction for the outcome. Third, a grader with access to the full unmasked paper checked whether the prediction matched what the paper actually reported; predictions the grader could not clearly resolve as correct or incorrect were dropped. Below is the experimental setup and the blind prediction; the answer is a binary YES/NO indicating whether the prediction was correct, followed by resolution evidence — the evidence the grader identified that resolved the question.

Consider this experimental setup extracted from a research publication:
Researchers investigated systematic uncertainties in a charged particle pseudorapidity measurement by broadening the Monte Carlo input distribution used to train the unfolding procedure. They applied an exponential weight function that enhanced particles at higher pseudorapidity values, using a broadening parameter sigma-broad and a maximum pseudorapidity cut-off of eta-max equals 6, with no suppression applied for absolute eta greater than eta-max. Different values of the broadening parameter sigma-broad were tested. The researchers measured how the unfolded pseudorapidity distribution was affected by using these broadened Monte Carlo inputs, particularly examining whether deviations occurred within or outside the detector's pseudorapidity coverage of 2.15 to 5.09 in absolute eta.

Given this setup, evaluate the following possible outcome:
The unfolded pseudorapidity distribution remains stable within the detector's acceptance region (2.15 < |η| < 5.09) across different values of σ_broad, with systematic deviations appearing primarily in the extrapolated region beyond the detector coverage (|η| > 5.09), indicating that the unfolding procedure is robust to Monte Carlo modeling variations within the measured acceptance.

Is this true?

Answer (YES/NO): NO